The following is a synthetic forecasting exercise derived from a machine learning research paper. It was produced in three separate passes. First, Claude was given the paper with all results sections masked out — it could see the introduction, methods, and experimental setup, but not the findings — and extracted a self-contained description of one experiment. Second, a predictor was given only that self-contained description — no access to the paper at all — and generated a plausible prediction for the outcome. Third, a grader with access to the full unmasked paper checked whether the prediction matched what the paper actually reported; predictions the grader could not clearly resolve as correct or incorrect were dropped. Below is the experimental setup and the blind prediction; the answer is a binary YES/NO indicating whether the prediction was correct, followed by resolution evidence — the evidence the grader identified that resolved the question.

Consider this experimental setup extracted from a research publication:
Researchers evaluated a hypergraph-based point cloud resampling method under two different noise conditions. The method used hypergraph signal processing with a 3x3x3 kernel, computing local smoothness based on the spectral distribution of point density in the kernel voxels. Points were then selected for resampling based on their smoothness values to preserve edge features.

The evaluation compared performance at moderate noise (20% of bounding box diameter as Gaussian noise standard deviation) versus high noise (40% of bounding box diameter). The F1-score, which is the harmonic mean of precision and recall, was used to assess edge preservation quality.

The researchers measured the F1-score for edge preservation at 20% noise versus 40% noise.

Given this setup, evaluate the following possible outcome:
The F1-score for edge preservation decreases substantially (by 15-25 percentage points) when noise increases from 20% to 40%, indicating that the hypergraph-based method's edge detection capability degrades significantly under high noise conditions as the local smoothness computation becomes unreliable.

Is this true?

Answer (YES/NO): YES